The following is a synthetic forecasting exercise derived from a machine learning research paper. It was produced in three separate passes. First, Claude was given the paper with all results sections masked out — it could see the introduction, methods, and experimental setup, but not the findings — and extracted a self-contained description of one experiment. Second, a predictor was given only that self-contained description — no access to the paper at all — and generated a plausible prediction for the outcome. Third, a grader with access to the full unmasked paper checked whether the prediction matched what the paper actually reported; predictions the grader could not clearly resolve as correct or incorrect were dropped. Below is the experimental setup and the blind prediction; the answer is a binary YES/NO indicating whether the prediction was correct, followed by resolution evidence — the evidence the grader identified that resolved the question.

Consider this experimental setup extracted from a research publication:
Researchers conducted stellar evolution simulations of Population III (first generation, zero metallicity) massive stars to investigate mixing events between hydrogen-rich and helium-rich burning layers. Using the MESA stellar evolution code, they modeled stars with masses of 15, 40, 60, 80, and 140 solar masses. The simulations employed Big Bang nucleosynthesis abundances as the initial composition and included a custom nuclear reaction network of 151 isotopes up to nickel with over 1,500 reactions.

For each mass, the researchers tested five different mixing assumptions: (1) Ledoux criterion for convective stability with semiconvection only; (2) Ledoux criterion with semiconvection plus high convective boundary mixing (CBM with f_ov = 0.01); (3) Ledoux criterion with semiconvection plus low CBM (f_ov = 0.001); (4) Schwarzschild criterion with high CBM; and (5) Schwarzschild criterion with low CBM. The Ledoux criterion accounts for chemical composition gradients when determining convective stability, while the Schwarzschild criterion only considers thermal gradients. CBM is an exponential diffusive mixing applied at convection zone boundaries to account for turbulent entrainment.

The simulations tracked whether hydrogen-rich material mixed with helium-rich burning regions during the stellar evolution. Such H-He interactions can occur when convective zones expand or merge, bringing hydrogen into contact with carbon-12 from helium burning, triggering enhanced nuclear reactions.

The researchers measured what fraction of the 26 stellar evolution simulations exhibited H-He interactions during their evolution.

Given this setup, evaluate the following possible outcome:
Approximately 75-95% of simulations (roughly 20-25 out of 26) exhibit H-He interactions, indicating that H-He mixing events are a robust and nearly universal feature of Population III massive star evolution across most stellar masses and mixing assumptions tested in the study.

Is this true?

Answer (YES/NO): YES